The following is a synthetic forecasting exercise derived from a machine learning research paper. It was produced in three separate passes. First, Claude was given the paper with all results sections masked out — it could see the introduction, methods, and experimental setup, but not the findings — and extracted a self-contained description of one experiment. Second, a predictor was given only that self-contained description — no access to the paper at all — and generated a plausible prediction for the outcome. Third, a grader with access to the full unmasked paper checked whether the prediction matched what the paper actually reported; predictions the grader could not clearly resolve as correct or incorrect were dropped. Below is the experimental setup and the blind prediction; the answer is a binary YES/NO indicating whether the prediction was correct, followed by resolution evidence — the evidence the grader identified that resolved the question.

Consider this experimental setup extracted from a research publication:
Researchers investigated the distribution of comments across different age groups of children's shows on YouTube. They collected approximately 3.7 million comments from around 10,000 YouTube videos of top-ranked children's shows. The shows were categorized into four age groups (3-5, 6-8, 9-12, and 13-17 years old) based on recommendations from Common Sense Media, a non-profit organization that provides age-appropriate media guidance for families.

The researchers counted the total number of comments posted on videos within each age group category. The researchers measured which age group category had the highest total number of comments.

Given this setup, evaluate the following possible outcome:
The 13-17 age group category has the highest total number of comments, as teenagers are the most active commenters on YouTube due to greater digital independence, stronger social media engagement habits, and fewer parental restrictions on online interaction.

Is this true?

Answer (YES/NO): NO